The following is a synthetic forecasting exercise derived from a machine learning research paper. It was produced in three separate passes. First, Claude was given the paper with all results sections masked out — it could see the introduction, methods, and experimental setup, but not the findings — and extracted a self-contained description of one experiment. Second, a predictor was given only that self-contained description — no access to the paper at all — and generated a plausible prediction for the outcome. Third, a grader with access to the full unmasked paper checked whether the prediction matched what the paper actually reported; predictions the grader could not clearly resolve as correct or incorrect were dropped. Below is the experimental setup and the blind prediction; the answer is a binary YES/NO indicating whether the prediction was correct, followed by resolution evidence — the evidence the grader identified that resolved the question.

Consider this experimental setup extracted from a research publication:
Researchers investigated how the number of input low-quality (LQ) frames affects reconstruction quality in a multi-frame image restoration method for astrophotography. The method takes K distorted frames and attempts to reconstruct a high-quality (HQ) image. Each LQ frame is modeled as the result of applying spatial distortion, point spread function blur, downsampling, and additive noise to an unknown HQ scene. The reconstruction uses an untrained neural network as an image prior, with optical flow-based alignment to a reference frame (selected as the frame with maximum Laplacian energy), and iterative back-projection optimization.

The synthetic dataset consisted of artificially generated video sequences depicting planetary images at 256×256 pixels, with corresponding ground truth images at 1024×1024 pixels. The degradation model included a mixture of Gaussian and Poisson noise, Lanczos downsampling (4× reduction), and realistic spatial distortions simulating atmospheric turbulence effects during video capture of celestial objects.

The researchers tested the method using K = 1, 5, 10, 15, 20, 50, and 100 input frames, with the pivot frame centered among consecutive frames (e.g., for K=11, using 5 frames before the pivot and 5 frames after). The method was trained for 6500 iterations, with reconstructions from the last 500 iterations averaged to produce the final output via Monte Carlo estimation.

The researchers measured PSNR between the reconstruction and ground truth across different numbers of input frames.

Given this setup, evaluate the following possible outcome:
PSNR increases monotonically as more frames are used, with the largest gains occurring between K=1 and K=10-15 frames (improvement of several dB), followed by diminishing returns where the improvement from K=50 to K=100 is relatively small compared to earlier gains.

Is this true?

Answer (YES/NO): NO